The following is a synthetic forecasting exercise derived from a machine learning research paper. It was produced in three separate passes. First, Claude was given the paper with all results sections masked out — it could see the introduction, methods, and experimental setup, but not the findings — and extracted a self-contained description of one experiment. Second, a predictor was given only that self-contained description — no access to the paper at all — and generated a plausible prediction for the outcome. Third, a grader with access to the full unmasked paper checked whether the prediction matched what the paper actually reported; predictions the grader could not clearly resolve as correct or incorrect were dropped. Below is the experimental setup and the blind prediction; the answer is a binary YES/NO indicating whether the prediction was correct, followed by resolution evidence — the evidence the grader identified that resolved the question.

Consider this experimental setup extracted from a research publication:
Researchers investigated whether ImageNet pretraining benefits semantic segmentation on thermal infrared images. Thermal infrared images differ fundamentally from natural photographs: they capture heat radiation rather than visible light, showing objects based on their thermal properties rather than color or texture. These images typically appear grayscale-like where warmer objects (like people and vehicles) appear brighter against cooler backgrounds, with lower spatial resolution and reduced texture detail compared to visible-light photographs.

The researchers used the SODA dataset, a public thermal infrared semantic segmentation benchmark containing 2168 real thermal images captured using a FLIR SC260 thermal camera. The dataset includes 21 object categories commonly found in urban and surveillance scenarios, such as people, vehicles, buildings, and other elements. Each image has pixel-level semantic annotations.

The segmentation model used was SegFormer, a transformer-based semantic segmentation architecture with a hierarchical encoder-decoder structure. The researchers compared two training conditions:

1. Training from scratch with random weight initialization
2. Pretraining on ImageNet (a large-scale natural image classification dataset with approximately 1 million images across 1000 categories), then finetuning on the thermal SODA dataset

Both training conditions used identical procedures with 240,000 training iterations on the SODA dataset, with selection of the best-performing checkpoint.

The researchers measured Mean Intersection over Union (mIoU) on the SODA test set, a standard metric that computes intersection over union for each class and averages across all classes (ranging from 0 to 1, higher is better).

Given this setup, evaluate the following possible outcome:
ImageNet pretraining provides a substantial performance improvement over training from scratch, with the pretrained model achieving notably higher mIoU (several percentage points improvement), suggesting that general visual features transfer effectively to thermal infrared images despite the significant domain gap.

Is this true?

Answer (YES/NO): NO